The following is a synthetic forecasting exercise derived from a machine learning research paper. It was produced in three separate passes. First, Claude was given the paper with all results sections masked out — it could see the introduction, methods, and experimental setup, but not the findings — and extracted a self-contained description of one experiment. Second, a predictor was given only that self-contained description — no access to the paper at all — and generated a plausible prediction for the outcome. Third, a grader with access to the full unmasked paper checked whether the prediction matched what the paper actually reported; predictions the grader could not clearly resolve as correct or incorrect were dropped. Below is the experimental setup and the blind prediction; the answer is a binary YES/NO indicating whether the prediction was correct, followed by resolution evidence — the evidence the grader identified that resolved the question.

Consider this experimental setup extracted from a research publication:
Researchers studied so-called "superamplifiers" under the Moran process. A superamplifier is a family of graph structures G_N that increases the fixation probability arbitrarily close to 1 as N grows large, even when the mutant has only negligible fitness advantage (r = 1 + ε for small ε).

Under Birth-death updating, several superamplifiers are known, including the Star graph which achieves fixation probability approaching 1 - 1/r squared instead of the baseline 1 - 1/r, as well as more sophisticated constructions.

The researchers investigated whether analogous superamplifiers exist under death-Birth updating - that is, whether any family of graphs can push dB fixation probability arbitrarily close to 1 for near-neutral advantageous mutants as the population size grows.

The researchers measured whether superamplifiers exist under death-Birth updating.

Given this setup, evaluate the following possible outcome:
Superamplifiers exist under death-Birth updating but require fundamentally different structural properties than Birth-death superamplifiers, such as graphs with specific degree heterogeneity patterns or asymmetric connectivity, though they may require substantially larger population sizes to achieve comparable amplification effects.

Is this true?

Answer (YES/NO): NO